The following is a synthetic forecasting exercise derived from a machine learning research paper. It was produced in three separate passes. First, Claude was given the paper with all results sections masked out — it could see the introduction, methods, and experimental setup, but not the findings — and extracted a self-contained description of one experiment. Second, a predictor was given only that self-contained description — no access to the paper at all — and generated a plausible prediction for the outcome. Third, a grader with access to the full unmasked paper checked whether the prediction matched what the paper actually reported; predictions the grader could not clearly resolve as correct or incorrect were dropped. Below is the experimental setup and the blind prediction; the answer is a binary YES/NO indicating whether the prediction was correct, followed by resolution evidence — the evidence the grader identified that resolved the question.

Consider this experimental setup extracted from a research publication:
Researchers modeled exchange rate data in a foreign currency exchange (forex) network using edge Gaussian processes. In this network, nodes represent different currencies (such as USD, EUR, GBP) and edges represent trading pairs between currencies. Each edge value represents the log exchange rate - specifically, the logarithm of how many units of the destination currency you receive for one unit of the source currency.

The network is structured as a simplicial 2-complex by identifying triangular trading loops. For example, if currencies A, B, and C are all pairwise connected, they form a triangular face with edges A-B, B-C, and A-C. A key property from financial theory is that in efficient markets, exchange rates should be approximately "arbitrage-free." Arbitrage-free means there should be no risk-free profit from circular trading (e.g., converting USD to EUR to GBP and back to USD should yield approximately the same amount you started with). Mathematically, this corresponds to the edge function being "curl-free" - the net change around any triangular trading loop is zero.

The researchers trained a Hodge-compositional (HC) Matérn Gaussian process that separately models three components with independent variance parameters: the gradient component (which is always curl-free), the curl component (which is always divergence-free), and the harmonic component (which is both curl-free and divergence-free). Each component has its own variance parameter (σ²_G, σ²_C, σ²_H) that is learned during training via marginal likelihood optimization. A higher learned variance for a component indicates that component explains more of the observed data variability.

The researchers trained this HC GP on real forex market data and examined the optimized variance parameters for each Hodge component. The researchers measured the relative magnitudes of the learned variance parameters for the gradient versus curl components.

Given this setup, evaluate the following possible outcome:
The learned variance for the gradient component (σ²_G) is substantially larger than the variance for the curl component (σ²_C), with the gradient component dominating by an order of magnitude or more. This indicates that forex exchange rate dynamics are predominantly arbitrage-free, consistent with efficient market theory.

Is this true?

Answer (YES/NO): YES